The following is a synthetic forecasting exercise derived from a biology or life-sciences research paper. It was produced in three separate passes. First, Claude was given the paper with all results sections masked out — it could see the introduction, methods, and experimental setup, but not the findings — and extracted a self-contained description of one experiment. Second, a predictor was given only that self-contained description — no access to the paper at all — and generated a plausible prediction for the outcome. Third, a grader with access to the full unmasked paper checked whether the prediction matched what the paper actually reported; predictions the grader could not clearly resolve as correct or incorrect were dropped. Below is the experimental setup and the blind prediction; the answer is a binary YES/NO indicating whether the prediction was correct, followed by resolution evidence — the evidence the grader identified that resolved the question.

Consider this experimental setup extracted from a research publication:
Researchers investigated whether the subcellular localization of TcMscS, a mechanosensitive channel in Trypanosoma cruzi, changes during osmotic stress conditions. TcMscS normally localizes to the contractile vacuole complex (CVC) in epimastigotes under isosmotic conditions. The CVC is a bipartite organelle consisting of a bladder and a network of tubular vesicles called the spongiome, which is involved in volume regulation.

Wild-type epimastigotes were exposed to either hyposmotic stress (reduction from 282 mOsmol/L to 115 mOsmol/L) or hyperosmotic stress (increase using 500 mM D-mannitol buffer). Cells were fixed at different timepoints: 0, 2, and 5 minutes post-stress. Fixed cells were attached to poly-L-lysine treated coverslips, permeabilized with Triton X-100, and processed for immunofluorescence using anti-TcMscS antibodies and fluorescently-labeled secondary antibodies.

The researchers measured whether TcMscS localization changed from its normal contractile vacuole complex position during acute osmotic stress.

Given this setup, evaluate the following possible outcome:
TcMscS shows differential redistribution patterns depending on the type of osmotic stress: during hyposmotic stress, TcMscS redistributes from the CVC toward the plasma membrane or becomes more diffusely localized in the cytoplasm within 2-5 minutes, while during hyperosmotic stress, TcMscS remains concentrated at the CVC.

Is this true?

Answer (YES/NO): NO